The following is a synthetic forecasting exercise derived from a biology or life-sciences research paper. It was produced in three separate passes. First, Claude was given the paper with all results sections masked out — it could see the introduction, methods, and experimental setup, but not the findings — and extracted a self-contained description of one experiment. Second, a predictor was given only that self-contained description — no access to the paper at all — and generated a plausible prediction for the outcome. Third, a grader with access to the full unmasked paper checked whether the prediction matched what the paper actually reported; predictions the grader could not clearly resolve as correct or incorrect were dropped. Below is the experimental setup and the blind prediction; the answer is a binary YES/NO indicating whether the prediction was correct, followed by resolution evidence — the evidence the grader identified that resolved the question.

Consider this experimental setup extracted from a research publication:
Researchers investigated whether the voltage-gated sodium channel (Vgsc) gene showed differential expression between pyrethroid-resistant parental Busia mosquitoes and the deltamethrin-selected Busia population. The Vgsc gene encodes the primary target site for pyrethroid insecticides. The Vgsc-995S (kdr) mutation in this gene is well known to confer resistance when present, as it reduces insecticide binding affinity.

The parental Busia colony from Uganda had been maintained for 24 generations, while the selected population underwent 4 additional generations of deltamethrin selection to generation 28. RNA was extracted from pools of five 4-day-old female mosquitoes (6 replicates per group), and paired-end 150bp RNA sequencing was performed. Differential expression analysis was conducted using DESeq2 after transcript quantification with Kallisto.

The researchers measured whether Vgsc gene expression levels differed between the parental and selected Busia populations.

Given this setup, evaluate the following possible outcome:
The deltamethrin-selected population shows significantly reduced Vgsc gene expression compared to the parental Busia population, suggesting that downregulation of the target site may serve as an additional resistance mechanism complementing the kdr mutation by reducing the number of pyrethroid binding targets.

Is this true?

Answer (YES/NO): NO